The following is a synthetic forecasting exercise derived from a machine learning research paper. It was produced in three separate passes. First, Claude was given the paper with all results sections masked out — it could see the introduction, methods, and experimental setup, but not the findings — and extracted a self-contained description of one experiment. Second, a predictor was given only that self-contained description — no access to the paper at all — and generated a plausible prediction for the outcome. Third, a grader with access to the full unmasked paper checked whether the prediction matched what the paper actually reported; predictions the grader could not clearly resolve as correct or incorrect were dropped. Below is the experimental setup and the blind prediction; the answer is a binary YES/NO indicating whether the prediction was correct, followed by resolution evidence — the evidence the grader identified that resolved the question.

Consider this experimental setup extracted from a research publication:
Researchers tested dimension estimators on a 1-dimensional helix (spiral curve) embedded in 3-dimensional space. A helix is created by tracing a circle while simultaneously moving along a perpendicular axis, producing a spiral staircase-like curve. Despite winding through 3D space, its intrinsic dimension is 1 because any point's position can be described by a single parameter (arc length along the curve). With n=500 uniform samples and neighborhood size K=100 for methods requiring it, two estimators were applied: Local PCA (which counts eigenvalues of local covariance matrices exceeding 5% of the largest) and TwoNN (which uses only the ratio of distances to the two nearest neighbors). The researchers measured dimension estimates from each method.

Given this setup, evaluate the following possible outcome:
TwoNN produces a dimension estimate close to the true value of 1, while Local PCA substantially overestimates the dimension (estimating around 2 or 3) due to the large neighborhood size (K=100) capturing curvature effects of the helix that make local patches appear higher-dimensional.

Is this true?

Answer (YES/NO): YES